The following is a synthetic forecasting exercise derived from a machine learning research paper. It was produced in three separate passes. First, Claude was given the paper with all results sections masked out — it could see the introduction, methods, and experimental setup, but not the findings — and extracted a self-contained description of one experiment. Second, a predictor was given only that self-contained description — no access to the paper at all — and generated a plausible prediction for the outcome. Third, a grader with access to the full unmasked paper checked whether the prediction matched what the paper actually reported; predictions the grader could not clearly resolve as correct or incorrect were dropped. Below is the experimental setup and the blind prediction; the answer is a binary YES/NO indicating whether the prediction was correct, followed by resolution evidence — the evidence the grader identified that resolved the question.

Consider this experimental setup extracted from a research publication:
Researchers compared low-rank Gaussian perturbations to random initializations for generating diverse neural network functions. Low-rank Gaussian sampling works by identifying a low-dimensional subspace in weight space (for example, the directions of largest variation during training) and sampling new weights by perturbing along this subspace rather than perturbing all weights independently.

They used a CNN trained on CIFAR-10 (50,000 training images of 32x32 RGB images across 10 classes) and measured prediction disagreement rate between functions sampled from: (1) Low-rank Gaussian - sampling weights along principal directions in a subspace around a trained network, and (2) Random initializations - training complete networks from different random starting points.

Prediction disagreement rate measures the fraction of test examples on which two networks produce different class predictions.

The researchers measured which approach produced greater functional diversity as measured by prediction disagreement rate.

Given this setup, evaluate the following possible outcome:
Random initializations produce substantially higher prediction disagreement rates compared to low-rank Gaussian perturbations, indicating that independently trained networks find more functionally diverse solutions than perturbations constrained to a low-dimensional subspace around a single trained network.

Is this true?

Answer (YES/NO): YES